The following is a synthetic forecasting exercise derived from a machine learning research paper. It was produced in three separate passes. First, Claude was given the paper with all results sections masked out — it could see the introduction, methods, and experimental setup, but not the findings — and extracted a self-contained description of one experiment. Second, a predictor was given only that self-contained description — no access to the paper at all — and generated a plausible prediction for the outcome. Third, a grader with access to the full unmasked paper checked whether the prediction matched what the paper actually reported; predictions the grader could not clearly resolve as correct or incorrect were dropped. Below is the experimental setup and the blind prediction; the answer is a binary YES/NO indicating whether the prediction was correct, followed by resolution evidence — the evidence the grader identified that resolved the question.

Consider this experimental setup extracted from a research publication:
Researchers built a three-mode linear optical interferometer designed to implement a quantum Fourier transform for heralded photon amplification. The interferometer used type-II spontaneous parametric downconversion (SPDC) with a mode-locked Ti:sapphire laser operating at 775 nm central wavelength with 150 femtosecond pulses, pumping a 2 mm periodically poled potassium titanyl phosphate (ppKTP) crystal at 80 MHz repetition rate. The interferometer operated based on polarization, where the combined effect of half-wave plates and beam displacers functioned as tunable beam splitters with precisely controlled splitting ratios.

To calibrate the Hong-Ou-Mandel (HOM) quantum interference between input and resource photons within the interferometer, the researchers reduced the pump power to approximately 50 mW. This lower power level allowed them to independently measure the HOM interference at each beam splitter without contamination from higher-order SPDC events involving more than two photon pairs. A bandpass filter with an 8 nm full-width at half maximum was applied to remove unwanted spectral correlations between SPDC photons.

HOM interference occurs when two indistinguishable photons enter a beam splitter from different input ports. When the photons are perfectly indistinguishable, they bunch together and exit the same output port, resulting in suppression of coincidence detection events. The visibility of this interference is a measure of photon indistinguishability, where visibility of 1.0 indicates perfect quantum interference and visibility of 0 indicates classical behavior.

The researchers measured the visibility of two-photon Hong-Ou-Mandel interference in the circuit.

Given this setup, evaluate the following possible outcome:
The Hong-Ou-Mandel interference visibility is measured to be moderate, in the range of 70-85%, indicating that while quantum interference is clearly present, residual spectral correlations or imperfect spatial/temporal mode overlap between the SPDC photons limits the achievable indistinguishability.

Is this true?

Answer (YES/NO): NO